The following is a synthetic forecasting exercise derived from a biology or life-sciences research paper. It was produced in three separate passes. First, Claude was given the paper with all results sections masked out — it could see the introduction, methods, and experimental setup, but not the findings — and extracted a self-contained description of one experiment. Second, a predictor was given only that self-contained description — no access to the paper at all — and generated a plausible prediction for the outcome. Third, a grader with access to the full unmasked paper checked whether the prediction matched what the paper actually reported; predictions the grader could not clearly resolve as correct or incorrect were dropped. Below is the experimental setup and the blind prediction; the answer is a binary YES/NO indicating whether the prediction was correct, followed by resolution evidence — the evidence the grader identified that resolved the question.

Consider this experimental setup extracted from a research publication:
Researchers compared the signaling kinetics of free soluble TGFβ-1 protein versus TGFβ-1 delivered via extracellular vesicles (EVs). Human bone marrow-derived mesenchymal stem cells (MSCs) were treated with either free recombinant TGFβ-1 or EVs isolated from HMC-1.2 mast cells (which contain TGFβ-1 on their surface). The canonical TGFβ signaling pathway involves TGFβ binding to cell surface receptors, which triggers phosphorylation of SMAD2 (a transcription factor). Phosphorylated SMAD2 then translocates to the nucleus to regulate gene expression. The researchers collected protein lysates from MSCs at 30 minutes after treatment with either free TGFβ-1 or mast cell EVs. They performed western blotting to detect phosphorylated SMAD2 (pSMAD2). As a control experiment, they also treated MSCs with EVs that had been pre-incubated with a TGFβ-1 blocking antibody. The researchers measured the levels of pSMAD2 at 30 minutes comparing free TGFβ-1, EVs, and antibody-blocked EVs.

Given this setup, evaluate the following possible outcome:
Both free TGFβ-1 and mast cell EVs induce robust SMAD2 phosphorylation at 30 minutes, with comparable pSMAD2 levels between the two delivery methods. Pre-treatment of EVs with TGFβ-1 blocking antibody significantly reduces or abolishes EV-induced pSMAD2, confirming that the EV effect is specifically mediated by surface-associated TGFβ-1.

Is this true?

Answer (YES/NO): NO